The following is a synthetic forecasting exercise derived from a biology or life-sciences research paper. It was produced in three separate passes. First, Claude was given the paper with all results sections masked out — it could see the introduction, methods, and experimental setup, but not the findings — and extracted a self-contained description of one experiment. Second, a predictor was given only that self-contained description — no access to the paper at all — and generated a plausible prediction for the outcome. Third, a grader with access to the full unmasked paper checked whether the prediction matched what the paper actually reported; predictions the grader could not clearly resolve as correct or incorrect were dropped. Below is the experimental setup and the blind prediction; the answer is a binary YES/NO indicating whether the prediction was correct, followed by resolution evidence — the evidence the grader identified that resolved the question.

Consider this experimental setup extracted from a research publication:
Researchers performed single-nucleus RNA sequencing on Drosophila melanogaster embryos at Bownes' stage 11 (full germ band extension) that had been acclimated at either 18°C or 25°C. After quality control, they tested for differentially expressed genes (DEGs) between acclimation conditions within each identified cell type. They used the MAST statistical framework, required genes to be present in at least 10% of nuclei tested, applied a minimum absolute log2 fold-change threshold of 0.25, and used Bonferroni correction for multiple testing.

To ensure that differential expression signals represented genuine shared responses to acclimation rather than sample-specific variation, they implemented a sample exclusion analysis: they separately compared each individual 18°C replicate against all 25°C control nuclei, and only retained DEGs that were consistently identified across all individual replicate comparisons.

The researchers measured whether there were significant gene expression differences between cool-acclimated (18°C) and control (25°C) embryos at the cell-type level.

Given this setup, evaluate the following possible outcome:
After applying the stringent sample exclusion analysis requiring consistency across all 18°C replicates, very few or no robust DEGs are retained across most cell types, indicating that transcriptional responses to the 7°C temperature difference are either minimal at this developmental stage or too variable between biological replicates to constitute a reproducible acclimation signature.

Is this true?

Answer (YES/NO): NO